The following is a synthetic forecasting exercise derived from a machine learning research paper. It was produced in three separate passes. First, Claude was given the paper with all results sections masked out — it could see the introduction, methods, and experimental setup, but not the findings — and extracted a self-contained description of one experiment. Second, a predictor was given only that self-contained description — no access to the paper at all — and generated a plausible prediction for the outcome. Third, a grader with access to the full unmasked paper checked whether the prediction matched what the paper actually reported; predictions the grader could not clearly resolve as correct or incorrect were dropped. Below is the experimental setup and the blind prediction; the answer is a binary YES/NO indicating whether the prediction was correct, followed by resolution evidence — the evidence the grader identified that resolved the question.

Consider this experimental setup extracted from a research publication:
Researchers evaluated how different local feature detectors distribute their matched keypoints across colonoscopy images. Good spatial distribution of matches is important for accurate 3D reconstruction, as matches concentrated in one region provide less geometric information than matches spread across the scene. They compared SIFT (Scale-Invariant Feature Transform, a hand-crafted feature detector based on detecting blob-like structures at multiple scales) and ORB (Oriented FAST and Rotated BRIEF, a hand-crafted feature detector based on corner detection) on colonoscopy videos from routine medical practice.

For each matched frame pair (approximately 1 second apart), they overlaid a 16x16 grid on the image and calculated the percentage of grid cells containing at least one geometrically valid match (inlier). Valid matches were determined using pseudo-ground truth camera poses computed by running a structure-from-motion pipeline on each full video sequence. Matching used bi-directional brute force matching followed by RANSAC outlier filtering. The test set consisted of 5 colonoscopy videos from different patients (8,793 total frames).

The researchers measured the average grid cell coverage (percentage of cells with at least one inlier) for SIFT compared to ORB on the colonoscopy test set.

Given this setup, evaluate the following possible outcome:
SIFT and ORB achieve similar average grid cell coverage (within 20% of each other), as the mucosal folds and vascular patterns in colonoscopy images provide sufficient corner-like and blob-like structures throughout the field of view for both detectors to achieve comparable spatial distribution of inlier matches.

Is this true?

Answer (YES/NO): YES